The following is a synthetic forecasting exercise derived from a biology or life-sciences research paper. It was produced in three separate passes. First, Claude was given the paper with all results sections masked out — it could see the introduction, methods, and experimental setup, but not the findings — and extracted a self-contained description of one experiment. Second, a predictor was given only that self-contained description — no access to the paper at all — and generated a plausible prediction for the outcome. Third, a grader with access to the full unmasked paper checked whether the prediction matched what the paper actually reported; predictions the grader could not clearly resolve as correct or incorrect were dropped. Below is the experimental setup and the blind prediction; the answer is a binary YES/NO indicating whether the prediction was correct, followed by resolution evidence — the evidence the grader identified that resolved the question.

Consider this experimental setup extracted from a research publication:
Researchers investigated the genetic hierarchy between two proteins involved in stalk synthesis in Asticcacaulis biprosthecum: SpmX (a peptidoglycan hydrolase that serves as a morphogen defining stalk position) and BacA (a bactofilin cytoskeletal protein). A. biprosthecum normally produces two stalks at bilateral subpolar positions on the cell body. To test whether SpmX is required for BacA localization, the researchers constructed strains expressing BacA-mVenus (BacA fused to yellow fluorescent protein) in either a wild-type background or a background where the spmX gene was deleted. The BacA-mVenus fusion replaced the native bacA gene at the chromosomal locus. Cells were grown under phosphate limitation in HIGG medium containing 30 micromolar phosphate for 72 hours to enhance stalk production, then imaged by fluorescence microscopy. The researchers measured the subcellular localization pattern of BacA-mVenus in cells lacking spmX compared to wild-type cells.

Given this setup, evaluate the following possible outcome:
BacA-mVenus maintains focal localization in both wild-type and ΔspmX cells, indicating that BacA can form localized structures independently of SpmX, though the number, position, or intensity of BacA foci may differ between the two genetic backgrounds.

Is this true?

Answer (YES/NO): YES